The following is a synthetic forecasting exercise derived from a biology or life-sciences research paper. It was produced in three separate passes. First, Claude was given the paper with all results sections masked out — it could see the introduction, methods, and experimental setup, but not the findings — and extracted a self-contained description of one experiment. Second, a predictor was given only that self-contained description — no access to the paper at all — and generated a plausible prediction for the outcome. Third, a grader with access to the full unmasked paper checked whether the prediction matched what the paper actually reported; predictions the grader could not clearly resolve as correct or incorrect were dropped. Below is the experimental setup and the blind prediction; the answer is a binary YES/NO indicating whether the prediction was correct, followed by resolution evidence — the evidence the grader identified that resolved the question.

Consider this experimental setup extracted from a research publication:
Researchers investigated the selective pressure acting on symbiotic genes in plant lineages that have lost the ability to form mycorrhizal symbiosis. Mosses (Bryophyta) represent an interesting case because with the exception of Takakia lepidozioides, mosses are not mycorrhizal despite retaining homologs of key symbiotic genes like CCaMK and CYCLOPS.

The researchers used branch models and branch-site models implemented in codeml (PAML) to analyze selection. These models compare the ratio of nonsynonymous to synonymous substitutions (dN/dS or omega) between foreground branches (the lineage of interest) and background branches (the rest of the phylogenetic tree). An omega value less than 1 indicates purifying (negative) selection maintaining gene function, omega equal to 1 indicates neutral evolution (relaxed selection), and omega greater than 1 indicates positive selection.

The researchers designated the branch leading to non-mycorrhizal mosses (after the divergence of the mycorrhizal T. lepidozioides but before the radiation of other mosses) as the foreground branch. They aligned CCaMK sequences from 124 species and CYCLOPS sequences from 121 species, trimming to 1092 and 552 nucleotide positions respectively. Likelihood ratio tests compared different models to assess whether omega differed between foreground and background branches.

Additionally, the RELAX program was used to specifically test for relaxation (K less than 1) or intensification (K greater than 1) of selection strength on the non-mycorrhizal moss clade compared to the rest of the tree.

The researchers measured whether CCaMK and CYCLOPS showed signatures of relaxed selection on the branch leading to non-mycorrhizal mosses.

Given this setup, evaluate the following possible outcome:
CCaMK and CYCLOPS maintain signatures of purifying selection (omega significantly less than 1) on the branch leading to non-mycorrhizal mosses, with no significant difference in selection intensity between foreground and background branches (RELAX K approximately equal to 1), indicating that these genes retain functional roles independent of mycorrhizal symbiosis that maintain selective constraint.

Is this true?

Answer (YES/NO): NO